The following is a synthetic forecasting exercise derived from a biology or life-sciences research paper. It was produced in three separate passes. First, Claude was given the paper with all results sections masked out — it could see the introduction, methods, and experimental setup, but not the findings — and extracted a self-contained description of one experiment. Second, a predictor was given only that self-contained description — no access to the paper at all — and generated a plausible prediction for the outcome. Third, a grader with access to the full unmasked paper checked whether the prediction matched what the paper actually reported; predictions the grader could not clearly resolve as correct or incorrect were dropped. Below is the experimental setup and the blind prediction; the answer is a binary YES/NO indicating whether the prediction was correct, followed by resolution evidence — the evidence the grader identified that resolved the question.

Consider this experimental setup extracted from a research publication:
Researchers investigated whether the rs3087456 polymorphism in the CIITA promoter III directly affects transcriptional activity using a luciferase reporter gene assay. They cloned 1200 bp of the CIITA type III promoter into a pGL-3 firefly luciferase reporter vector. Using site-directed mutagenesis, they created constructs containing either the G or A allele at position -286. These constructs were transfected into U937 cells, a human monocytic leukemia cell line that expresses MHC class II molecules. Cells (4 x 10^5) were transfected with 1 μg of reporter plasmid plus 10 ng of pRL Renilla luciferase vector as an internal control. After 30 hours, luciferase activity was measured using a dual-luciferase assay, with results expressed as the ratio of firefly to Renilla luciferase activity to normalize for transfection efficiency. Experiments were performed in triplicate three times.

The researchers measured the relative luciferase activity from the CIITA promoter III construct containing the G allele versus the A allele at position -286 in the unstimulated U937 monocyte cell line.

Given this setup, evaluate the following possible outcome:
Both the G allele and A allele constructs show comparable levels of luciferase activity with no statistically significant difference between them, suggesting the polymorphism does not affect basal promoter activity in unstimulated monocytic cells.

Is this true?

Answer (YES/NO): NO